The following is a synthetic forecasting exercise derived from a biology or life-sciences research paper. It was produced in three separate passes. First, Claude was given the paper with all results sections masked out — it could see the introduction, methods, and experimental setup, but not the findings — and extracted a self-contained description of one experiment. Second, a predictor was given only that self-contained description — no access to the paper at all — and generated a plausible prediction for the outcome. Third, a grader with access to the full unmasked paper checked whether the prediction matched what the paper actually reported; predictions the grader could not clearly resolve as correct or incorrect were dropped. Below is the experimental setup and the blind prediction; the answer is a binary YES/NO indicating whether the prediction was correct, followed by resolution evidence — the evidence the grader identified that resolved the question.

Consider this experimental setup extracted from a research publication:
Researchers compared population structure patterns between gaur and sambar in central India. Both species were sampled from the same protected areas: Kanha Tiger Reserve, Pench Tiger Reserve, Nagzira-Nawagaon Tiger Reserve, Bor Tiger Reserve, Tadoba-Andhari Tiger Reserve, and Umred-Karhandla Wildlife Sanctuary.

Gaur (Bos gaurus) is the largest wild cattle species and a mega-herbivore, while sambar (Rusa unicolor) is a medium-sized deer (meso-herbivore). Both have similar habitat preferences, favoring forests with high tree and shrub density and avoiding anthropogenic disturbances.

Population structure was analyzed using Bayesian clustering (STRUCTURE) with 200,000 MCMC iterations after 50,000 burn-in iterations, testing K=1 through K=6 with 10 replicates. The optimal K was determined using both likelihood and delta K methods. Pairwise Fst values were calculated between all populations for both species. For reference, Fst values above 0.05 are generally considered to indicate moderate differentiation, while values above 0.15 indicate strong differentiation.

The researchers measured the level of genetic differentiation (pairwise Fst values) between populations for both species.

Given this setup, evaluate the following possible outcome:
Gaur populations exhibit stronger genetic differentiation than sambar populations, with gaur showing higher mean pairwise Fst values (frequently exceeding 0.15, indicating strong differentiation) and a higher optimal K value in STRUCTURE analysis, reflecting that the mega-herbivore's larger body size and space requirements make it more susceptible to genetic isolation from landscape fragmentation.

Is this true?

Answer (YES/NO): NO